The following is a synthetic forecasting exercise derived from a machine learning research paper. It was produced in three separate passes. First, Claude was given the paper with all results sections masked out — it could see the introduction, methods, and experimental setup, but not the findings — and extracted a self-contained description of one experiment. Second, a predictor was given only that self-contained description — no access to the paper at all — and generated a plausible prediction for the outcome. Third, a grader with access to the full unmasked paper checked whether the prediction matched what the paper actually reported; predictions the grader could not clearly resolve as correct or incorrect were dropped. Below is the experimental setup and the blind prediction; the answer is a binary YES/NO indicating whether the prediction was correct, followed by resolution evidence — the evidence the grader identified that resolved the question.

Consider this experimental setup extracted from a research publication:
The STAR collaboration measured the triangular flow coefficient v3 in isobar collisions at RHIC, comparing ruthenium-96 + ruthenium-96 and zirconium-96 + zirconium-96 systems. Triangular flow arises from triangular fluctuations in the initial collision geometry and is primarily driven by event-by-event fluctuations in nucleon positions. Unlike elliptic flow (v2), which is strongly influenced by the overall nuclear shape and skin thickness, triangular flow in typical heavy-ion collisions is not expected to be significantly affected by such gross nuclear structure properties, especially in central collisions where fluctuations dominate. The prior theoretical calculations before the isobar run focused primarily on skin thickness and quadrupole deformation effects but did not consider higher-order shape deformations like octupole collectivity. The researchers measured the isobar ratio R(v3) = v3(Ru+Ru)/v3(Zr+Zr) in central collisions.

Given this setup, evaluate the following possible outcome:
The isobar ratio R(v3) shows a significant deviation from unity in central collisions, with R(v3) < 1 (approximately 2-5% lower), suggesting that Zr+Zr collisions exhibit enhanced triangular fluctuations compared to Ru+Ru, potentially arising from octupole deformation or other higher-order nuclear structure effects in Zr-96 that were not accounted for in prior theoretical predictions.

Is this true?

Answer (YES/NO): NO